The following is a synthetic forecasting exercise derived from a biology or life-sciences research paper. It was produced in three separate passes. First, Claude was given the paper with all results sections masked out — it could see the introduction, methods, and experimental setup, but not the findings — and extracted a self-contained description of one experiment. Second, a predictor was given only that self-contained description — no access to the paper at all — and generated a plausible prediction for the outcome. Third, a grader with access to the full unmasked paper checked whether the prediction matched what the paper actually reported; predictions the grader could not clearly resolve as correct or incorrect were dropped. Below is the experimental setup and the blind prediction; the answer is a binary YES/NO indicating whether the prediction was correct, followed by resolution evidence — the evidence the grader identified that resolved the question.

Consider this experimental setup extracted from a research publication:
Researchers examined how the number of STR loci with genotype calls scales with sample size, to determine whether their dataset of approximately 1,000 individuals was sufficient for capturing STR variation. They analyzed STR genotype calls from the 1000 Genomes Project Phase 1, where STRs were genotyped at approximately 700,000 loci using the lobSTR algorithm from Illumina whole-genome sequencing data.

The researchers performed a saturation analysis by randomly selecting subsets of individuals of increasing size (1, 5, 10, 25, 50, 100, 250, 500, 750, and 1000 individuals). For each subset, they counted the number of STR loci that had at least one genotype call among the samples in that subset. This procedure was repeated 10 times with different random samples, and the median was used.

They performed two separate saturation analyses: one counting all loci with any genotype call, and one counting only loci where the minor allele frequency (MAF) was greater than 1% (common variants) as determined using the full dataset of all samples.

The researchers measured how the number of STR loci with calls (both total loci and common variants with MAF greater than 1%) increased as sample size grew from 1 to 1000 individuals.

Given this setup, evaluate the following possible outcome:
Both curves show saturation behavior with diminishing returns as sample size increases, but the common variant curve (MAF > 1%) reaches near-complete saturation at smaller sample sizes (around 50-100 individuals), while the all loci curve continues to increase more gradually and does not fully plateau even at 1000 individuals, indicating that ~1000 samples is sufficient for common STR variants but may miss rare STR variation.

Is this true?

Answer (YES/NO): NO